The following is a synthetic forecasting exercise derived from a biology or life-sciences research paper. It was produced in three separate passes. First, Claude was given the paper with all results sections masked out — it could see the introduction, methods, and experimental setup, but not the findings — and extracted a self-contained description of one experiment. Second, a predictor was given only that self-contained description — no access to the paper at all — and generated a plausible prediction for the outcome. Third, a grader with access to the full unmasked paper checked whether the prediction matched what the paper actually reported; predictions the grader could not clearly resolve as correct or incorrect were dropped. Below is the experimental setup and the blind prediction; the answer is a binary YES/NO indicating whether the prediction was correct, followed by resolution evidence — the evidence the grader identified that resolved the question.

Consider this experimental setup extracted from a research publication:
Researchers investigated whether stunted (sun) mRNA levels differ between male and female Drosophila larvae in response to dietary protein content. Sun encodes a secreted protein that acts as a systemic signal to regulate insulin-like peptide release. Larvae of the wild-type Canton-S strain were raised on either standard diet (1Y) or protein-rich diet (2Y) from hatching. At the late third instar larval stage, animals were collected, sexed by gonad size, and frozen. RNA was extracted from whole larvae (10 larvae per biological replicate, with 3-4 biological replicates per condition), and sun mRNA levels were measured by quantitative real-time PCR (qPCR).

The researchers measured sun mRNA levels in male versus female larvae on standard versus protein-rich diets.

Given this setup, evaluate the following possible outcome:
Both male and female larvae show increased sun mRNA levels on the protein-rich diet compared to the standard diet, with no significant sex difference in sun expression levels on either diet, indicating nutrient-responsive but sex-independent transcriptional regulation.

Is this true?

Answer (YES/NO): NO